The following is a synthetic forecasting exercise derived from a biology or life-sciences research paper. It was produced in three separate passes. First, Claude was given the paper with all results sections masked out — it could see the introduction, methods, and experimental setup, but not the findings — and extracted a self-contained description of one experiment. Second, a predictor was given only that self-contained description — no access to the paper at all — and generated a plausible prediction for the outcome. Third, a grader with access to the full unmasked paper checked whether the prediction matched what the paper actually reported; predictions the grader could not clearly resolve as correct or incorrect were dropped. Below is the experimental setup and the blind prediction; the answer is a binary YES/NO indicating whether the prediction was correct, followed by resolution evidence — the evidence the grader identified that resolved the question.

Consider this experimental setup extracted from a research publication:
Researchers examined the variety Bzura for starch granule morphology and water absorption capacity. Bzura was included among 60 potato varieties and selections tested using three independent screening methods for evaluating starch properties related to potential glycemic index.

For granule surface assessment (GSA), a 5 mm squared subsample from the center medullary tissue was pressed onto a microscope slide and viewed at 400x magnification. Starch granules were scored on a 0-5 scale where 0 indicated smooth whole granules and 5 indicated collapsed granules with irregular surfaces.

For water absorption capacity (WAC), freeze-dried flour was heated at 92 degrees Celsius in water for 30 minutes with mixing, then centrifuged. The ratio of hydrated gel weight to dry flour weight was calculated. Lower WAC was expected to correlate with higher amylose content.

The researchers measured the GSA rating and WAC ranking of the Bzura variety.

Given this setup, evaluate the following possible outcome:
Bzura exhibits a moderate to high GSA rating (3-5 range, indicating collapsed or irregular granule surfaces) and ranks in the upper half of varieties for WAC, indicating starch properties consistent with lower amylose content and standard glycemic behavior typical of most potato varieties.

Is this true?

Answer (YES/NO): NO